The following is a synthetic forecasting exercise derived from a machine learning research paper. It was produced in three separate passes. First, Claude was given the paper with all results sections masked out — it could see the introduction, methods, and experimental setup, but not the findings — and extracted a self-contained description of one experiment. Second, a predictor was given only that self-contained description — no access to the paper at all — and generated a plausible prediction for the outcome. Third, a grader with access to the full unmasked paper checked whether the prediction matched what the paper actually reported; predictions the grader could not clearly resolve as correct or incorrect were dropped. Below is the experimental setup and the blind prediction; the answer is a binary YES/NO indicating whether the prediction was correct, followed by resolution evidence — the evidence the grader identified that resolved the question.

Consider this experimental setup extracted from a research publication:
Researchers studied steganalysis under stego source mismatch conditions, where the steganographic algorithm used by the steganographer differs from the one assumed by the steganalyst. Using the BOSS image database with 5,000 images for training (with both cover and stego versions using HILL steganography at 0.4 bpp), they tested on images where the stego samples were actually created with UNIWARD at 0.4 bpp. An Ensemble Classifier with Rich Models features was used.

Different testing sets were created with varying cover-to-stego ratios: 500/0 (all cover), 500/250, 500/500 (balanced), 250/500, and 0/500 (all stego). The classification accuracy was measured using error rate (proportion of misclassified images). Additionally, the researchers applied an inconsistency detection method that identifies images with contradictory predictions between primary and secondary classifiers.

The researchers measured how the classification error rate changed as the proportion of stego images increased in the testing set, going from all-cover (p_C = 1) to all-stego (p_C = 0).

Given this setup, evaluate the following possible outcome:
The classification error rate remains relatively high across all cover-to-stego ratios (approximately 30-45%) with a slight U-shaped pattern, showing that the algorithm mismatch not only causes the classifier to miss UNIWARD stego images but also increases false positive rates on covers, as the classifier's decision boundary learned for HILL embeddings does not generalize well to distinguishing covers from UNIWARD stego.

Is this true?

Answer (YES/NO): NO